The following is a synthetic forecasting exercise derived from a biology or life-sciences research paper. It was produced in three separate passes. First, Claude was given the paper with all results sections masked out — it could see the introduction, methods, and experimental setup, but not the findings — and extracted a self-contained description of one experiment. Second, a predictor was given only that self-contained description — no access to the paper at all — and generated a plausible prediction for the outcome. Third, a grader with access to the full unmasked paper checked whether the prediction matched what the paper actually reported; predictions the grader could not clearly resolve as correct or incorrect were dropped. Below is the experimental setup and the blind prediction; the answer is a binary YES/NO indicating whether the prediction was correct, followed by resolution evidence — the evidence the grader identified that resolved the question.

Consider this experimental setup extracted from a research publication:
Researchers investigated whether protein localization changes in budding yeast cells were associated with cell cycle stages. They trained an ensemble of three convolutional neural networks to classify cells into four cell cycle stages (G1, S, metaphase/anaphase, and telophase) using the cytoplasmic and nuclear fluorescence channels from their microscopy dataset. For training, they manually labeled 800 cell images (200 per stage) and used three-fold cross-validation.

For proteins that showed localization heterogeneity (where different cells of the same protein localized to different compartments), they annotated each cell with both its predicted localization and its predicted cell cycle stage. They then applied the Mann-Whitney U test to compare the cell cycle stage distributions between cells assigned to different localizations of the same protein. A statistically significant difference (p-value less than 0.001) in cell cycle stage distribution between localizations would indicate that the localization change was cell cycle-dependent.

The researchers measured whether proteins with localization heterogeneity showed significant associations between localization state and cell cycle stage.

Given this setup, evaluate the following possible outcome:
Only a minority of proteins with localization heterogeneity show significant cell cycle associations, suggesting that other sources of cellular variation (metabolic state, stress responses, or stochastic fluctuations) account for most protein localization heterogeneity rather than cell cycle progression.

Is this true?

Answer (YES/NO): YES